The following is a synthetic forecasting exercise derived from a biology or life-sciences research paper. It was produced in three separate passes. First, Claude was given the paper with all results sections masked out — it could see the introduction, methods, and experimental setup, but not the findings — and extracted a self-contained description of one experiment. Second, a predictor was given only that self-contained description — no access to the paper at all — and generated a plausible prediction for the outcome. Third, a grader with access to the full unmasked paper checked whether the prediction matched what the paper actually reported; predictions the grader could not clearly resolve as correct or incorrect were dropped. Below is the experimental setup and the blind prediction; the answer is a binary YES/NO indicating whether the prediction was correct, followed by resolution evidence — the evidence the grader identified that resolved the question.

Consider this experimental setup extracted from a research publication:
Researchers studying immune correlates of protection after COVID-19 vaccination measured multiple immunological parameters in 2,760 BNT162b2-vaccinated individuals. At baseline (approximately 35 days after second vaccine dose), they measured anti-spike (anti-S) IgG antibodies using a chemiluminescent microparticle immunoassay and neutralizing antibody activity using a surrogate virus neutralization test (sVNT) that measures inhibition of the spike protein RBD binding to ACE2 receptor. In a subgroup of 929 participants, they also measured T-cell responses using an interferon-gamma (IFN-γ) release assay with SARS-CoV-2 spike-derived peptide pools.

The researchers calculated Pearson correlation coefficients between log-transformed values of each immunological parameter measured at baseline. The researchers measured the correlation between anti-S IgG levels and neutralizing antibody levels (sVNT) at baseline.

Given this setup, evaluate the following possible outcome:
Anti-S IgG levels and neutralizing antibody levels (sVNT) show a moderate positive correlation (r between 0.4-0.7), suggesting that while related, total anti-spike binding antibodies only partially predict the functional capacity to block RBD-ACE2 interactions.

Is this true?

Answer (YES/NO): NO